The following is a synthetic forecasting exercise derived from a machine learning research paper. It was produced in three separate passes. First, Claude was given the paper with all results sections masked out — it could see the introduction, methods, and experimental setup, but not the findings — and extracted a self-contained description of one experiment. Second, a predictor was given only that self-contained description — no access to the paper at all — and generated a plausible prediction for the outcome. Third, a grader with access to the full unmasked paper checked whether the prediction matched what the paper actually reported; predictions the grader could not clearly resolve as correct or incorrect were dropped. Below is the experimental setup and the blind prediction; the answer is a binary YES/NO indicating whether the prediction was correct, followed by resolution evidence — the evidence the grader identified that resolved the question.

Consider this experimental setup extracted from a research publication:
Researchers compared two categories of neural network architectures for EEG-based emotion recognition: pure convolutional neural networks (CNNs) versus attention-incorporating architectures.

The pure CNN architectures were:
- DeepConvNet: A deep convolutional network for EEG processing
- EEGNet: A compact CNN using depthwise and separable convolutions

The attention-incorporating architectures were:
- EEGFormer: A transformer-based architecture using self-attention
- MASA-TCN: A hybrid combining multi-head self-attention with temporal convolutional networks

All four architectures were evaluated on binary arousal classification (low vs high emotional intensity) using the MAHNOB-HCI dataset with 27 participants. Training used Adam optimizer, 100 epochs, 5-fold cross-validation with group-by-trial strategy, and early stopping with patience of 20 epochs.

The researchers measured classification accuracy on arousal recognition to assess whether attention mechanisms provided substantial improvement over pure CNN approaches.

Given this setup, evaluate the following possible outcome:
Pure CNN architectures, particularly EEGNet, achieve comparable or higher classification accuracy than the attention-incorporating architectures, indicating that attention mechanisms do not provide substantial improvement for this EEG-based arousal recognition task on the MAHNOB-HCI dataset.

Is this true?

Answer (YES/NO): NO